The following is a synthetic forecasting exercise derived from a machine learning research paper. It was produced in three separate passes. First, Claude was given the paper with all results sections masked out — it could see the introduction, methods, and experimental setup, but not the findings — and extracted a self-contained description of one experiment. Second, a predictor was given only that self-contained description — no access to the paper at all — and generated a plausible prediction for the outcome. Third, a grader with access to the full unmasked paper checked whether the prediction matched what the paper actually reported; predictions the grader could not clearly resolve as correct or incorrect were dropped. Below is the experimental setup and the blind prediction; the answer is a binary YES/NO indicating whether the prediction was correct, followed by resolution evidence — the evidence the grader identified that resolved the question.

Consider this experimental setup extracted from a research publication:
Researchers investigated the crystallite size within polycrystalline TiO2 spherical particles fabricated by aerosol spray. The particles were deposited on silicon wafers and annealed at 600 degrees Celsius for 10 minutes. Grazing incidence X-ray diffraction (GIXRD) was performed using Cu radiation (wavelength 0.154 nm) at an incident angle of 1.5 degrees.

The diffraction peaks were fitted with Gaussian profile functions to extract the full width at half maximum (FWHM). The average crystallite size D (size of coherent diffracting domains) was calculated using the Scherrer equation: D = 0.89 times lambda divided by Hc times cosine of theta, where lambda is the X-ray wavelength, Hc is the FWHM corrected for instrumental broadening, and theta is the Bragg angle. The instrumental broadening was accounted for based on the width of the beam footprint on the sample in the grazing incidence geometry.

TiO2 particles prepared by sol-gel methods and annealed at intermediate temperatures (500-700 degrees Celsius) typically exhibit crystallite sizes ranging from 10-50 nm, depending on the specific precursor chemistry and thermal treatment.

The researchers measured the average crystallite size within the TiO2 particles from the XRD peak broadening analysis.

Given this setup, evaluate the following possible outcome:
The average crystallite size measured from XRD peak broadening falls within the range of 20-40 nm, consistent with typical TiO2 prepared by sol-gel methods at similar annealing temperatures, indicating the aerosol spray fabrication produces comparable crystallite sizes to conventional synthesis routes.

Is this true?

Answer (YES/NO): YES